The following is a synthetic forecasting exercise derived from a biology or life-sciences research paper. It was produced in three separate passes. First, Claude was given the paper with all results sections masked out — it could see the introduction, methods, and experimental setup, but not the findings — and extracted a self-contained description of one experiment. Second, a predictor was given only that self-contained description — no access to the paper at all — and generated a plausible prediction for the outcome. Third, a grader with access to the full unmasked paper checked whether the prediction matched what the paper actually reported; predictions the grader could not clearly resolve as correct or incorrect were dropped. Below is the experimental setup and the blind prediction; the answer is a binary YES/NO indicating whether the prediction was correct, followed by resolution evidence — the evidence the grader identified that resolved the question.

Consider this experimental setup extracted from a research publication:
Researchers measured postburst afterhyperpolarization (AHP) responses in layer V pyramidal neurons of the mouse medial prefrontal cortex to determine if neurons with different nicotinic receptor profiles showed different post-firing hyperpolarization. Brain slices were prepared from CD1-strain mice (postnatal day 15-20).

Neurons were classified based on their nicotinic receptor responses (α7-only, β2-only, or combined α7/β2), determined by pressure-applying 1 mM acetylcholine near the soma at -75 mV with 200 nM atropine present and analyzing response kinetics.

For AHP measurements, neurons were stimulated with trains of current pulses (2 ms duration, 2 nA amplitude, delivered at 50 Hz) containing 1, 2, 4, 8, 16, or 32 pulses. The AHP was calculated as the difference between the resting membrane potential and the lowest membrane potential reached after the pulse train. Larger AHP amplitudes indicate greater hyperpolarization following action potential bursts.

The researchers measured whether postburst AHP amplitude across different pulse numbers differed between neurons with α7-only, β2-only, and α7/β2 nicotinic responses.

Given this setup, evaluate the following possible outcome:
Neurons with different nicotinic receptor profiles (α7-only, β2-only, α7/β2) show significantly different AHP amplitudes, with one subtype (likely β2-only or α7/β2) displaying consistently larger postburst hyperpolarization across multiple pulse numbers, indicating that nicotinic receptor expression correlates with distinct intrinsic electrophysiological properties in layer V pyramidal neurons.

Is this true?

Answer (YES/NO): NO